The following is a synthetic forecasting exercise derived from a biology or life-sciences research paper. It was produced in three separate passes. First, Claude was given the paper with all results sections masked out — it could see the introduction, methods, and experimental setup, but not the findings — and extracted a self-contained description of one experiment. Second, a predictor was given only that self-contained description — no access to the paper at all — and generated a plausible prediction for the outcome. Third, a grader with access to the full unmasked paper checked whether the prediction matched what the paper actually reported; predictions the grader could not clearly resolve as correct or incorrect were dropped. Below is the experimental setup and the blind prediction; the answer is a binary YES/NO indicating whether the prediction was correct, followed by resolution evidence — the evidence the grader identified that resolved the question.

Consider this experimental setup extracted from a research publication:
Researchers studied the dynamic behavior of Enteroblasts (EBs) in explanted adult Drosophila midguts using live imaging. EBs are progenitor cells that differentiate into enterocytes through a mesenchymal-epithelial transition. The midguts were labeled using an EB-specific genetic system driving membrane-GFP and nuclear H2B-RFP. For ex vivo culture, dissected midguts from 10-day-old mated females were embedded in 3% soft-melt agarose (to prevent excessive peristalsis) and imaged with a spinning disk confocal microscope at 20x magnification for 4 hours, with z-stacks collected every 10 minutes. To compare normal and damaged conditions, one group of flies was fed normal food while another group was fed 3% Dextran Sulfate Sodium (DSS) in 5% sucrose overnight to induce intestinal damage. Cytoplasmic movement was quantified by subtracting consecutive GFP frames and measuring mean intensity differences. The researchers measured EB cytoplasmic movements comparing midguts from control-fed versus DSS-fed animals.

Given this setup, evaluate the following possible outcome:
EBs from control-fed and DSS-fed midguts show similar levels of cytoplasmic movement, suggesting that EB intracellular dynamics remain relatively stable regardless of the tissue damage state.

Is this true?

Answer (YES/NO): NO